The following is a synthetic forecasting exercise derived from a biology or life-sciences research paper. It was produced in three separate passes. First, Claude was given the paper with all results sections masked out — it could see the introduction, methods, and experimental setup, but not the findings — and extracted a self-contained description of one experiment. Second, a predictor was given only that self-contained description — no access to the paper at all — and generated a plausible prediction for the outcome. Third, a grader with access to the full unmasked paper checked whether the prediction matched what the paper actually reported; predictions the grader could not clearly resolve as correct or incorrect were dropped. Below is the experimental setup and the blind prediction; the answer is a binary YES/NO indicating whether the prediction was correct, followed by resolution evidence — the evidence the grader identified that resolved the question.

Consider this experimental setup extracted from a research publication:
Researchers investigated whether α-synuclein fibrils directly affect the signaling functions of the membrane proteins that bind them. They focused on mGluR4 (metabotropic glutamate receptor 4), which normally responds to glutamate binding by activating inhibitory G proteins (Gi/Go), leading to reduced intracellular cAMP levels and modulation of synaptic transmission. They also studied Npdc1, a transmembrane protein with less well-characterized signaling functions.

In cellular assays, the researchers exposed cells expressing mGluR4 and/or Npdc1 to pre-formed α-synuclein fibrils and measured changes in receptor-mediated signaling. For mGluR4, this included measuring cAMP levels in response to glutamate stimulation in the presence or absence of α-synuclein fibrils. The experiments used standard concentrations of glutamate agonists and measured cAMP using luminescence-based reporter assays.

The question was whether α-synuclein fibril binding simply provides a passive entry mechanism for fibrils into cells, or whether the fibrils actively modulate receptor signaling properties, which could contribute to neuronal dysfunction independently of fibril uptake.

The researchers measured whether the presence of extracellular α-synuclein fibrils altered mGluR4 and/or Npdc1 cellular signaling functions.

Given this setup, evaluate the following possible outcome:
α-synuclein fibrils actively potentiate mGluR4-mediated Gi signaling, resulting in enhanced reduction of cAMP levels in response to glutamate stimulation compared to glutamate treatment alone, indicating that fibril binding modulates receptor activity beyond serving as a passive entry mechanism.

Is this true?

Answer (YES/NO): NO